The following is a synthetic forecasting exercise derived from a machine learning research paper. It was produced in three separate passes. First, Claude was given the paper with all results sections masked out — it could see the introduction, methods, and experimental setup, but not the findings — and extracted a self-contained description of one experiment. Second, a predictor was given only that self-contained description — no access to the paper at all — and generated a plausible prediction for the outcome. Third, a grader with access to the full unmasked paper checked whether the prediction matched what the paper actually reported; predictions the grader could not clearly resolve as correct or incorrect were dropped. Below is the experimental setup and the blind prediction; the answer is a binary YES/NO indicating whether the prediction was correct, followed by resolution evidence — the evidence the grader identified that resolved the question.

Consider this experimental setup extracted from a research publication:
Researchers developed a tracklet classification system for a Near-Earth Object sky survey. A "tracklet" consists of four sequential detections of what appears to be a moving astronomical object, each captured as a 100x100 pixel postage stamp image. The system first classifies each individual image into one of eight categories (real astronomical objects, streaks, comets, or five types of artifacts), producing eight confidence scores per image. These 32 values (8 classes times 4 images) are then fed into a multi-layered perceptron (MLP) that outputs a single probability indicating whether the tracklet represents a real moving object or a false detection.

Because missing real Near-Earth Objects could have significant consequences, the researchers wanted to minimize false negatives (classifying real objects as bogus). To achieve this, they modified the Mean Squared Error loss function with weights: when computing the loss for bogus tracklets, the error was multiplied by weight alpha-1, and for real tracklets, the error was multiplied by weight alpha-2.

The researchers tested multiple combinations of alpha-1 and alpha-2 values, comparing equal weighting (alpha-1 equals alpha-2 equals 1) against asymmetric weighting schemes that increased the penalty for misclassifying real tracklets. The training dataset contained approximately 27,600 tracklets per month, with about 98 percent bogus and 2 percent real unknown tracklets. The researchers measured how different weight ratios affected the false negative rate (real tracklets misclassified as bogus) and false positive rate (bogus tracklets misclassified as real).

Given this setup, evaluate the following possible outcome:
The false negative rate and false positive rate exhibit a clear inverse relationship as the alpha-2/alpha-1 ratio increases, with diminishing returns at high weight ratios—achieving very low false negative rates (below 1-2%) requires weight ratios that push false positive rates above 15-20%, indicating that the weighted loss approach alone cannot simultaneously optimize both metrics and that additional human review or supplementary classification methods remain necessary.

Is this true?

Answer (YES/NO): NO